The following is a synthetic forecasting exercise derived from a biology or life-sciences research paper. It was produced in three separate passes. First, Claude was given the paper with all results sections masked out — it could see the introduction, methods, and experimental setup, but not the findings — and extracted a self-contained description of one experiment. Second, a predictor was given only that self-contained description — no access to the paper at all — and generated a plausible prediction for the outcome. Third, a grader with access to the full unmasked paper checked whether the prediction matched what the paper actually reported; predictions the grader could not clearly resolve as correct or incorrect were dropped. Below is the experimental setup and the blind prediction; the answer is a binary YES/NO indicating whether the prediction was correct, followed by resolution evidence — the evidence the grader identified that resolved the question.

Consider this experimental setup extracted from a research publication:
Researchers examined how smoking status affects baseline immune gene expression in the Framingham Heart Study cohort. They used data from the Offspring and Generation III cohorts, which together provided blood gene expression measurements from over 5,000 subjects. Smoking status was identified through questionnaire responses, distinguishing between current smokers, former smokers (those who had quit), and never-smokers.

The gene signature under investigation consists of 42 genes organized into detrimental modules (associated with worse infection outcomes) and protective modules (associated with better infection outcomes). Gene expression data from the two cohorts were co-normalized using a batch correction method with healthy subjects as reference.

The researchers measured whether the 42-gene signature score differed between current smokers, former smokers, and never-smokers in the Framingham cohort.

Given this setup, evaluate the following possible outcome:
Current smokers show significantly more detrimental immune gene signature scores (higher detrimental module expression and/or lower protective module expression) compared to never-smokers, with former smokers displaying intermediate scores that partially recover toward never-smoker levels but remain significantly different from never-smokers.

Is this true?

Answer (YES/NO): NO